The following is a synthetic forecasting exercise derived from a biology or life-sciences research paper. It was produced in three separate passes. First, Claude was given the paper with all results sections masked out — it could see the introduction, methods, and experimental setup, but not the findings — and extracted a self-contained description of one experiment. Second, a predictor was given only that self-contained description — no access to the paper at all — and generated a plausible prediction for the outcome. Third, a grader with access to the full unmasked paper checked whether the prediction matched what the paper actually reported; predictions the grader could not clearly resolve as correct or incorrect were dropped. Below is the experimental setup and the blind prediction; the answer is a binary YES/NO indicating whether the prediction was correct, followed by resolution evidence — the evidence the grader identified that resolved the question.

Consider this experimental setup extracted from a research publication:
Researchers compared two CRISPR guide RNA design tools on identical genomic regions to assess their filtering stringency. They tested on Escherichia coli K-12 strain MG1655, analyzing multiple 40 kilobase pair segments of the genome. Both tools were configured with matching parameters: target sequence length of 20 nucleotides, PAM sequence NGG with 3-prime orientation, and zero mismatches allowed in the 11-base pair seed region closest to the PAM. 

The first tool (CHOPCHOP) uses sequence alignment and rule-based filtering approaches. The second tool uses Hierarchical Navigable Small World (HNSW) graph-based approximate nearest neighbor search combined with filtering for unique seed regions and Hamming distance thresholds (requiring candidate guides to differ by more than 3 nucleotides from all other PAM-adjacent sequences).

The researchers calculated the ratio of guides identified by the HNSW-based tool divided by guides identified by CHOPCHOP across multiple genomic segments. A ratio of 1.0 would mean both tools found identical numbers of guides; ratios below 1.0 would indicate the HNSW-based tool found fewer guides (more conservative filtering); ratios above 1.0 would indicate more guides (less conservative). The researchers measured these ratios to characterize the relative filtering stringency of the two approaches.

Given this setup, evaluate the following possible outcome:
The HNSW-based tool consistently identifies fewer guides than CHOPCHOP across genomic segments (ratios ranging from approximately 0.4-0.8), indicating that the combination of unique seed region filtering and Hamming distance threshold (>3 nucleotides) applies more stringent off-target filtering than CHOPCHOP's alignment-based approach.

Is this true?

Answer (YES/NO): NO